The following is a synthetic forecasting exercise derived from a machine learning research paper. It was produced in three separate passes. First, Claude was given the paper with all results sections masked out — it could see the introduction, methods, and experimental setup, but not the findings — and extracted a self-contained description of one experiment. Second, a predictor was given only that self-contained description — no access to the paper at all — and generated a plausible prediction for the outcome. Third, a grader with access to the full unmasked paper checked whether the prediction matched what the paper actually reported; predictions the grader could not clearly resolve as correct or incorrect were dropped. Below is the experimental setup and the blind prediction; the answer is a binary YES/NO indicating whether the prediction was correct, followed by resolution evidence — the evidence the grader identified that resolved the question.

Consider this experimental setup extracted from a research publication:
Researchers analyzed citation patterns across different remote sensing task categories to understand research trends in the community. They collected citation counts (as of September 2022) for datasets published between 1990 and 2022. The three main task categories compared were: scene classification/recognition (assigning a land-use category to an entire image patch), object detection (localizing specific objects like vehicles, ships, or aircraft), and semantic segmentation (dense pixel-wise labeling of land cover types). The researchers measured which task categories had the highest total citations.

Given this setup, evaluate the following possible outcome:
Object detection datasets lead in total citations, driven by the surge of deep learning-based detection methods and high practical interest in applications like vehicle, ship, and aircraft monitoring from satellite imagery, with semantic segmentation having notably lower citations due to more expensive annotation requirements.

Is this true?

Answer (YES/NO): NO